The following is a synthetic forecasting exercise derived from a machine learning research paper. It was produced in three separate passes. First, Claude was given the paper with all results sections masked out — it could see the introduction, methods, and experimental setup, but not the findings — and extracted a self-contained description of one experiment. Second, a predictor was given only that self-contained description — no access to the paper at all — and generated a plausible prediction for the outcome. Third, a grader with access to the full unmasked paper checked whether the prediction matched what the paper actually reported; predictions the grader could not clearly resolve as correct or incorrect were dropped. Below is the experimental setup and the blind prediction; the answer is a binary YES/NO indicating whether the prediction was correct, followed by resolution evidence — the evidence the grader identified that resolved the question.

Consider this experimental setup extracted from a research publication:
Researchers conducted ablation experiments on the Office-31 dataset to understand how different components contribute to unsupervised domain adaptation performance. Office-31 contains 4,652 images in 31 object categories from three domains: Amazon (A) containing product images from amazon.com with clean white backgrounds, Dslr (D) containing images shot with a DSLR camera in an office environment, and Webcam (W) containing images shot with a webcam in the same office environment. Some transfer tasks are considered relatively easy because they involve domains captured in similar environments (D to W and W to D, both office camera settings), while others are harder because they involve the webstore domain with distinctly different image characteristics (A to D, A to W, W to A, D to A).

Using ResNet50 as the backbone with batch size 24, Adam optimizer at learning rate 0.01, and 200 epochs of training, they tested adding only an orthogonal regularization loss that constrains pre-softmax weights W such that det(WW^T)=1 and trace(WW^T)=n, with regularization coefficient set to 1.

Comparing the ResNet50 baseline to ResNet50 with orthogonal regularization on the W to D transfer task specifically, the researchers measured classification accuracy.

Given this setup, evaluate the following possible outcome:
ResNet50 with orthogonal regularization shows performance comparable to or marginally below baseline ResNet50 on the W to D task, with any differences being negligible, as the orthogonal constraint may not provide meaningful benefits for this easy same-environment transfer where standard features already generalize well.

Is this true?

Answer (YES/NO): NO